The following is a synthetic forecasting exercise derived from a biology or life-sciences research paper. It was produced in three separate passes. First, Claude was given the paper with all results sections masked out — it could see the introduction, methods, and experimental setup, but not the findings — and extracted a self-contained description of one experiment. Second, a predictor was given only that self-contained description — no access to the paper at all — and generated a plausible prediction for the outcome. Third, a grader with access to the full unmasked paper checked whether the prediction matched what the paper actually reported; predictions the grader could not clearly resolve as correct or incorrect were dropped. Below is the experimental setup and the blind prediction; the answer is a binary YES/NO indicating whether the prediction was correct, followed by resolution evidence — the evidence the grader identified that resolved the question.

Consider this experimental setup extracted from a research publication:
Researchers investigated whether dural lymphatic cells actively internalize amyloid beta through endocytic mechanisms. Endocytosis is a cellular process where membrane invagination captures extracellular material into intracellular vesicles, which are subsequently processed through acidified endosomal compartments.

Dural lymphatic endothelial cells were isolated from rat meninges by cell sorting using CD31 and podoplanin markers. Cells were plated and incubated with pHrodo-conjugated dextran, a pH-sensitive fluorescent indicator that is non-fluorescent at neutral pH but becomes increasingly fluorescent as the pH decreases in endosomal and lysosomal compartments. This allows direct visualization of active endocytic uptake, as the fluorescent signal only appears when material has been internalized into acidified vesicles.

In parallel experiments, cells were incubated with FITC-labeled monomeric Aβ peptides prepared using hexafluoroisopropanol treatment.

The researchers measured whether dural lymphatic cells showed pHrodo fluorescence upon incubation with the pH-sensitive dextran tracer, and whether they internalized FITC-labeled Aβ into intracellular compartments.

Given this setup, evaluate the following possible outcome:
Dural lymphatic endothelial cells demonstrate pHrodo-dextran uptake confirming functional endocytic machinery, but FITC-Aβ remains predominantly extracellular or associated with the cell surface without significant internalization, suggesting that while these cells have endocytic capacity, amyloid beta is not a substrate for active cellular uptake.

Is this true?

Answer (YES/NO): NO